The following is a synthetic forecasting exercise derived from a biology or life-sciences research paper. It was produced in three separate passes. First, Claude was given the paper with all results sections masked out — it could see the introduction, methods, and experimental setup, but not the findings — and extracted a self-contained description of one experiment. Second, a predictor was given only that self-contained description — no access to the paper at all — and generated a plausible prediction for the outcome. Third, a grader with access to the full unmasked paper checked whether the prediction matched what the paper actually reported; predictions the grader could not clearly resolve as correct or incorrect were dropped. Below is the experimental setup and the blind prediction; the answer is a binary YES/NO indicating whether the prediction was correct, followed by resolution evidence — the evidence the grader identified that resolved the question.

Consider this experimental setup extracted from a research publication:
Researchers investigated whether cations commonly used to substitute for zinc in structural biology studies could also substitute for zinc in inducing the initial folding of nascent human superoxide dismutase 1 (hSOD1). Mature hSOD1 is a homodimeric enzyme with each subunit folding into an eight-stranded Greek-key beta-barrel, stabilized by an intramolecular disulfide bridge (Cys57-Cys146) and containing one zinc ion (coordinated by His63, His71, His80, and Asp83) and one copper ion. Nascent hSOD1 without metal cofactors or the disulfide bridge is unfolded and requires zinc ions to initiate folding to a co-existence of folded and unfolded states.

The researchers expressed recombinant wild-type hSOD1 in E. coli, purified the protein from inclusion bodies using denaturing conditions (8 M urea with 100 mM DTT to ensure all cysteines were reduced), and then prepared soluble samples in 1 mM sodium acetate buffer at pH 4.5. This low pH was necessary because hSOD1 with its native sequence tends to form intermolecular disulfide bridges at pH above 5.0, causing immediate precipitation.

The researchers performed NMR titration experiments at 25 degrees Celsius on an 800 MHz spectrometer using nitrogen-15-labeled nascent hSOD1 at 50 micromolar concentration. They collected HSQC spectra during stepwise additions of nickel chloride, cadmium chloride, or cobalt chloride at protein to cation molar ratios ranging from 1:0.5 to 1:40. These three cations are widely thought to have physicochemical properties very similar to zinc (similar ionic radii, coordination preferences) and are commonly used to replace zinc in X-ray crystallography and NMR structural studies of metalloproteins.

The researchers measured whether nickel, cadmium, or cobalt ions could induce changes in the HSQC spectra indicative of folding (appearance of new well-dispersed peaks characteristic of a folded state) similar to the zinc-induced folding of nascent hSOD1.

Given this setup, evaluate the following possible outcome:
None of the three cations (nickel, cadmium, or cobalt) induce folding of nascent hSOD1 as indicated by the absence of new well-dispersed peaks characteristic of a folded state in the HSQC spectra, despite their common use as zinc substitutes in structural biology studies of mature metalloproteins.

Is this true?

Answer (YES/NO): YES